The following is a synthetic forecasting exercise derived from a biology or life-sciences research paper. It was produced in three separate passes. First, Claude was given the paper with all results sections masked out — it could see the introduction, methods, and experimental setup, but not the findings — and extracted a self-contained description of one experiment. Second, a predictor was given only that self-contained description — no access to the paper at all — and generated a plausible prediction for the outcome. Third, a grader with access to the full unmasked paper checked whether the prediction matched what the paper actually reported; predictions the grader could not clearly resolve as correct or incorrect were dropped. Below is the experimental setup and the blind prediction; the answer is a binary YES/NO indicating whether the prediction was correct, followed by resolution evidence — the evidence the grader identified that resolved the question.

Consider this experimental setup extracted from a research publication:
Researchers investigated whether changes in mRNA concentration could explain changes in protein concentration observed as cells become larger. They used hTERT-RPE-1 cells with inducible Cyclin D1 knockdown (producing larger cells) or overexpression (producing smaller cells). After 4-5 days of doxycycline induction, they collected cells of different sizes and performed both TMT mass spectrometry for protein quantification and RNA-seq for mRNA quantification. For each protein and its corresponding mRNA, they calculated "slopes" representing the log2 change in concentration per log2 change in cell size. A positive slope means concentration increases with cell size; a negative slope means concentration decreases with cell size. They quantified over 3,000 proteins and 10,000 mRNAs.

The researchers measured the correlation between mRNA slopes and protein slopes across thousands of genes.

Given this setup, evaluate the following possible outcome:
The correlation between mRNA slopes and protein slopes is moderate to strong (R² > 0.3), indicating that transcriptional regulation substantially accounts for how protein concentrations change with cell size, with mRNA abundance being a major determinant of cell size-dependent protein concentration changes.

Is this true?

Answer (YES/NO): YES